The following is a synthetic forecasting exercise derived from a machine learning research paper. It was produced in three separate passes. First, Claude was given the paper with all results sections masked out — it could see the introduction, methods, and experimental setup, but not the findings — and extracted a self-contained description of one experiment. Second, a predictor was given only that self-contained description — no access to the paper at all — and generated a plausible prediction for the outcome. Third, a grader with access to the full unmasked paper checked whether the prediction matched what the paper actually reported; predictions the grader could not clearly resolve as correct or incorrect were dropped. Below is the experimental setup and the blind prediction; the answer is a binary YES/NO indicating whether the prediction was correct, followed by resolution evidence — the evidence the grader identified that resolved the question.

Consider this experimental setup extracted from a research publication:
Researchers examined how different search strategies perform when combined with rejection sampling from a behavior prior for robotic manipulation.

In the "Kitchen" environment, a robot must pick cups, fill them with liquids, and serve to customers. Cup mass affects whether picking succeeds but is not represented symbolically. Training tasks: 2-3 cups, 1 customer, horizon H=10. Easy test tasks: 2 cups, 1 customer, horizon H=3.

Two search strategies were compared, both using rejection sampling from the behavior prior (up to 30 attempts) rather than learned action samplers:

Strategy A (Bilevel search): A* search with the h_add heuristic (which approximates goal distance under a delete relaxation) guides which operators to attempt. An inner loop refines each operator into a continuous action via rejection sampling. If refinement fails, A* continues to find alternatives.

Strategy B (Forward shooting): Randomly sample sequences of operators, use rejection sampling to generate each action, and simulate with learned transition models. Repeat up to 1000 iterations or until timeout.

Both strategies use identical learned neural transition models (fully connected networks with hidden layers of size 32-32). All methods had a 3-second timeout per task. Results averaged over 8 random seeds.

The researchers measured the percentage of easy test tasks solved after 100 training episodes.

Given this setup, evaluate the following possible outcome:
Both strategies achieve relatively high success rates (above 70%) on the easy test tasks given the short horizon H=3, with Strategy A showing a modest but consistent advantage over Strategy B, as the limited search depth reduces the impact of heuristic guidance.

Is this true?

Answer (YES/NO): NO